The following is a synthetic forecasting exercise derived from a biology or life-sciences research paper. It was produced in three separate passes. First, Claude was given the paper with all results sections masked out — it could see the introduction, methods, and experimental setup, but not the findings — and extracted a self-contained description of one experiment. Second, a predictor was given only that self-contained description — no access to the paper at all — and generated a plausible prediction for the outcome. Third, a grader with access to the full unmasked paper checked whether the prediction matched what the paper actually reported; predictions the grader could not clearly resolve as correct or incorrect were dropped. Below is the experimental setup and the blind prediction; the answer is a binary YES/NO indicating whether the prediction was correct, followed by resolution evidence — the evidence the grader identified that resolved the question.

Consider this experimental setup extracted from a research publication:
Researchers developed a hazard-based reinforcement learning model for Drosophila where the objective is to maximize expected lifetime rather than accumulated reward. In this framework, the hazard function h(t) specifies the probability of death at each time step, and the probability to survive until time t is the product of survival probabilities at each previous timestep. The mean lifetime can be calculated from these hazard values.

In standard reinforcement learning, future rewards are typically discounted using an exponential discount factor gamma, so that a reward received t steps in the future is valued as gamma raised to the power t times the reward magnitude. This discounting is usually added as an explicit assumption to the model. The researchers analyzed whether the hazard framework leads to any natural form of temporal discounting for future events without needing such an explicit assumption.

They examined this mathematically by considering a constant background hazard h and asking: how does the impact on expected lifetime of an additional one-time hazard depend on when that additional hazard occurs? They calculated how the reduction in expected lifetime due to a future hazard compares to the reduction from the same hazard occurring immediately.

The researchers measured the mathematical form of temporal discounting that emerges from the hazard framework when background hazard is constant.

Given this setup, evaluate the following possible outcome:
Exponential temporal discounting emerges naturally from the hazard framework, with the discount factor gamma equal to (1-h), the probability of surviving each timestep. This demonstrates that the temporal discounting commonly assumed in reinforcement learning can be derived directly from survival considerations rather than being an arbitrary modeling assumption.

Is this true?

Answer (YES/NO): YES